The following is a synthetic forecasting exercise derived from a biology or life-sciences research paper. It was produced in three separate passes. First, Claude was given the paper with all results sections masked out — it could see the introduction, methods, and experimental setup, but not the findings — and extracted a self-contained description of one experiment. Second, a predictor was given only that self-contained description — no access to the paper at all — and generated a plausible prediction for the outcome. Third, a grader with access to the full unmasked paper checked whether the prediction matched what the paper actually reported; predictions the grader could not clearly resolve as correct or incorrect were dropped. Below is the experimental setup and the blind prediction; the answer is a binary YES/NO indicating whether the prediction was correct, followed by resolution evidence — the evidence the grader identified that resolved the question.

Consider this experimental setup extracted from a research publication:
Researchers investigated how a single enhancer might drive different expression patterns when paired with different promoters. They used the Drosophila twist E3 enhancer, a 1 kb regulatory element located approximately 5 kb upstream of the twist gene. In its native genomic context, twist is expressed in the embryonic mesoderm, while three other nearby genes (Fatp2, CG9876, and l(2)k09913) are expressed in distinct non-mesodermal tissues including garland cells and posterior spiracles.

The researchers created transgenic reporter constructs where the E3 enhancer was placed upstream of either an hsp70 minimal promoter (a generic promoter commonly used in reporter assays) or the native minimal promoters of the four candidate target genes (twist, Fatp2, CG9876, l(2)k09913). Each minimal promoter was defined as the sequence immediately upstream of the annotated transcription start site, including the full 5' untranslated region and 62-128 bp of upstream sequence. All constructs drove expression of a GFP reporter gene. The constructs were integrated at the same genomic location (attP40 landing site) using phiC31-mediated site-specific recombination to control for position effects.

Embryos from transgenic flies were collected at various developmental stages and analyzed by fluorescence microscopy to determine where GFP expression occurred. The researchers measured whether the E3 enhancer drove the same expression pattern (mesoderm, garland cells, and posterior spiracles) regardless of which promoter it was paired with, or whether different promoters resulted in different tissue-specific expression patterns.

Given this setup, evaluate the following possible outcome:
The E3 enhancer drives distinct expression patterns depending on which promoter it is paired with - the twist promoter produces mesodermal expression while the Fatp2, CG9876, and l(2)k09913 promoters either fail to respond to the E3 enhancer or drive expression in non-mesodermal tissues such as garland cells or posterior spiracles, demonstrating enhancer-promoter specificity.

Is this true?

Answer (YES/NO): NO